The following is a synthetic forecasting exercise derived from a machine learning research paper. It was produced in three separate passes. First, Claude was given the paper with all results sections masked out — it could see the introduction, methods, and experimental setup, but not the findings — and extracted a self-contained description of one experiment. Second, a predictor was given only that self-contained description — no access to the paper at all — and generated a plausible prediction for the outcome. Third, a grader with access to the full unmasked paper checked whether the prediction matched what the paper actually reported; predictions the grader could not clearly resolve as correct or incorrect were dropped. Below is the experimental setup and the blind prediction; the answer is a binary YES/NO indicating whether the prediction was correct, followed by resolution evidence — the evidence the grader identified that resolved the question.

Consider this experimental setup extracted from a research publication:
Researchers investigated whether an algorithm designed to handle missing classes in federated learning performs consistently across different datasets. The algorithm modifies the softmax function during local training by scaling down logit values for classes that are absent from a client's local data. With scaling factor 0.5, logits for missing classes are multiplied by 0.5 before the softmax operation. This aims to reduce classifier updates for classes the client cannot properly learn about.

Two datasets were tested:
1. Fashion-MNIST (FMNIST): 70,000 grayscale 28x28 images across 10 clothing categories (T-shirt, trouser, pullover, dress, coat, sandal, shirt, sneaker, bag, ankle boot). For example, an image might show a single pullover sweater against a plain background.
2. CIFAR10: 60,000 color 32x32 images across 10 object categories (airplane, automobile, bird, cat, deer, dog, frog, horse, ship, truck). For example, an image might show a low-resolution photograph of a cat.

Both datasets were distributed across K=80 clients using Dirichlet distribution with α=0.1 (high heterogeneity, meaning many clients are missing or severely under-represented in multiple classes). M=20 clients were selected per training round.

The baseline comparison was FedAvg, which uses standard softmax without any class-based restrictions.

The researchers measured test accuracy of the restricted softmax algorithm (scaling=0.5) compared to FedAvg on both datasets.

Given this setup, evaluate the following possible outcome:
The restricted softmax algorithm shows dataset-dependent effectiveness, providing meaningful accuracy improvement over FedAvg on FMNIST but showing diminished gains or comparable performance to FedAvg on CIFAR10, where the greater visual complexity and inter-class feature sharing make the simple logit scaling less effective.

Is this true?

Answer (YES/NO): NO